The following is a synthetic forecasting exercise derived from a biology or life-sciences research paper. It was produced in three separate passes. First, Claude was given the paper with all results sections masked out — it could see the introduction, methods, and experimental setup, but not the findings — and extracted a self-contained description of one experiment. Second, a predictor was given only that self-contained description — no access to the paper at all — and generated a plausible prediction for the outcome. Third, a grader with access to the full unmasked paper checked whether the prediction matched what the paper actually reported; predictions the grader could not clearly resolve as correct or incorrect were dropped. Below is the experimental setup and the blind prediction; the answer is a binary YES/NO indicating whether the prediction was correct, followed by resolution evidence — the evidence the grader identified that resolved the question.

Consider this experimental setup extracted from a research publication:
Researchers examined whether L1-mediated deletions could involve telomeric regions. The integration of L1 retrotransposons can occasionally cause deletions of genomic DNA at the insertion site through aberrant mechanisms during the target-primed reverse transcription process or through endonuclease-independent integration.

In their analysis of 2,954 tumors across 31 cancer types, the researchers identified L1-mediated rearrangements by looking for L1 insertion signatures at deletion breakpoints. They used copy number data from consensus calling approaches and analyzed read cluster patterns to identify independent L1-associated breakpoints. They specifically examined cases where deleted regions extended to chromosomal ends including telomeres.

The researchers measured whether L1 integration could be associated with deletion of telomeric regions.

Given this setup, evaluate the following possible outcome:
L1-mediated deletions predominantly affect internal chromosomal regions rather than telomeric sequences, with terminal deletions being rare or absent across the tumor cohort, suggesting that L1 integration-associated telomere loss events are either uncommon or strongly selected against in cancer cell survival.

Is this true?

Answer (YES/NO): NO